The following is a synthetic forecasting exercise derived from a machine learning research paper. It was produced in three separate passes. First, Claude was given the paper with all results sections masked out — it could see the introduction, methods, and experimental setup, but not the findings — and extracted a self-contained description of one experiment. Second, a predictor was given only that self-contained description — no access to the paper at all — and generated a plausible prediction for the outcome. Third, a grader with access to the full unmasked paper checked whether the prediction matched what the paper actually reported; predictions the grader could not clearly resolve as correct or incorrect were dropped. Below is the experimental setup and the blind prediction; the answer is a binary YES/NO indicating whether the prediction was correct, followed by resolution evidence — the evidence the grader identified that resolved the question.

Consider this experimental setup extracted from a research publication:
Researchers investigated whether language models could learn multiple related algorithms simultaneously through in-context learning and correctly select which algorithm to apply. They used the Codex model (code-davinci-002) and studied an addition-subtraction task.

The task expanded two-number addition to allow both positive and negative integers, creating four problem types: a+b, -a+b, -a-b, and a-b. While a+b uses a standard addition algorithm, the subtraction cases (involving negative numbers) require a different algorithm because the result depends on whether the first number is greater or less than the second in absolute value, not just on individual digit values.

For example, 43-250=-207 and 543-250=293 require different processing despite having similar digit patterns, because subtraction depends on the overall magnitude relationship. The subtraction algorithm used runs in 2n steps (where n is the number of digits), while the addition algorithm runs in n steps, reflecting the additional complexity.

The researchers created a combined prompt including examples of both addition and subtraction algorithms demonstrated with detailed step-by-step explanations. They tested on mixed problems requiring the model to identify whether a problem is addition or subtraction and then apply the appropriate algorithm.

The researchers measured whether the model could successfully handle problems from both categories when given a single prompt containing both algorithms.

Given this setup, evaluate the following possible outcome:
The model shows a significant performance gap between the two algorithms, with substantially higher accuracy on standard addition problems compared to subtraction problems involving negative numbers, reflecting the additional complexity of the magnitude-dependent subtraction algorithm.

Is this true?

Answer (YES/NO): YES